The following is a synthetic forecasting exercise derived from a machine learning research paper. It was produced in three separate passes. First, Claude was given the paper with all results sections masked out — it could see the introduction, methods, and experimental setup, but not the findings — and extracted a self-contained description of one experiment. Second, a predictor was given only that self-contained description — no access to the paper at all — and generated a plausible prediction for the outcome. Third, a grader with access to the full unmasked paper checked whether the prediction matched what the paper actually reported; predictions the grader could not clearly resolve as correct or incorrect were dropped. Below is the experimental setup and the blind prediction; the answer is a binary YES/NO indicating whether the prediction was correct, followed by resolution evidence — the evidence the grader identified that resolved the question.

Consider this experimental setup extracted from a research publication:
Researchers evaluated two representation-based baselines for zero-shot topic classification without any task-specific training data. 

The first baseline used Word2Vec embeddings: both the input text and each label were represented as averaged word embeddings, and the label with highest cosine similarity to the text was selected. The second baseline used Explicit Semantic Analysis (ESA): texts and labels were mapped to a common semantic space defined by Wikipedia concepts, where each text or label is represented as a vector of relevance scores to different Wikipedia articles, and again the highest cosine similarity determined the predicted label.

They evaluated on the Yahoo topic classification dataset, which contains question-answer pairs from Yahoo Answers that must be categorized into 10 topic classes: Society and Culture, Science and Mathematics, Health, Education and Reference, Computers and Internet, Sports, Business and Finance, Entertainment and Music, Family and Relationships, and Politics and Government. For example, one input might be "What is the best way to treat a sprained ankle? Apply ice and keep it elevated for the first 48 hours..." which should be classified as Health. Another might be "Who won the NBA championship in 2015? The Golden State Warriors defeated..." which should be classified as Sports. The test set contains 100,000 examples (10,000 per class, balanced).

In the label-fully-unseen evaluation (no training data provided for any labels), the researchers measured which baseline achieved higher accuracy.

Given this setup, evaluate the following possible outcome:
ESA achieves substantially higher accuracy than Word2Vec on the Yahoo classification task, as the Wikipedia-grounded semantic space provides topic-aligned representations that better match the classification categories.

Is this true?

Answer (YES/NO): NO